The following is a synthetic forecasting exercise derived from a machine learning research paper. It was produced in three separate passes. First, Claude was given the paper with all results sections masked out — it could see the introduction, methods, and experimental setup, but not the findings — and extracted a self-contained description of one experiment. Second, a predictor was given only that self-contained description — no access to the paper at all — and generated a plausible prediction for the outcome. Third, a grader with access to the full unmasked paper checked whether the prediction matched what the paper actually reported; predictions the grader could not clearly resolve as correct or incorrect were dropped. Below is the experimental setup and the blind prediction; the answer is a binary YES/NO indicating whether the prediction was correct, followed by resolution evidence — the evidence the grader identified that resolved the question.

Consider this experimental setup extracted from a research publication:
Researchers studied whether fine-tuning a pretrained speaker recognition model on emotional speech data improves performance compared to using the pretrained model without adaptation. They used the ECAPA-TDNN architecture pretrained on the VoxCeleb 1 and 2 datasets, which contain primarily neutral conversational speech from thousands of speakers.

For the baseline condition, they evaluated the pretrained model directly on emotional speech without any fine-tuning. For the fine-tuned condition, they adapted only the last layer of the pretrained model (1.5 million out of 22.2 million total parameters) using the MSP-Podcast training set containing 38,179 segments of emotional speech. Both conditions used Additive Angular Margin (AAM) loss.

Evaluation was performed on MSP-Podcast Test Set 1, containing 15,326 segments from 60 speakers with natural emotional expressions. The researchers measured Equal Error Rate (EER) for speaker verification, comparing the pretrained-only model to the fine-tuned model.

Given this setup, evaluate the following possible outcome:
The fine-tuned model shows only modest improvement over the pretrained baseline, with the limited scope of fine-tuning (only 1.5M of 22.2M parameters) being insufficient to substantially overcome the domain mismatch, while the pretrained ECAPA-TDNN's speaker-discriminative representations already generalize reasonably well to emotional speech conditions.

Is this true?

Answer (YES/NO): NO